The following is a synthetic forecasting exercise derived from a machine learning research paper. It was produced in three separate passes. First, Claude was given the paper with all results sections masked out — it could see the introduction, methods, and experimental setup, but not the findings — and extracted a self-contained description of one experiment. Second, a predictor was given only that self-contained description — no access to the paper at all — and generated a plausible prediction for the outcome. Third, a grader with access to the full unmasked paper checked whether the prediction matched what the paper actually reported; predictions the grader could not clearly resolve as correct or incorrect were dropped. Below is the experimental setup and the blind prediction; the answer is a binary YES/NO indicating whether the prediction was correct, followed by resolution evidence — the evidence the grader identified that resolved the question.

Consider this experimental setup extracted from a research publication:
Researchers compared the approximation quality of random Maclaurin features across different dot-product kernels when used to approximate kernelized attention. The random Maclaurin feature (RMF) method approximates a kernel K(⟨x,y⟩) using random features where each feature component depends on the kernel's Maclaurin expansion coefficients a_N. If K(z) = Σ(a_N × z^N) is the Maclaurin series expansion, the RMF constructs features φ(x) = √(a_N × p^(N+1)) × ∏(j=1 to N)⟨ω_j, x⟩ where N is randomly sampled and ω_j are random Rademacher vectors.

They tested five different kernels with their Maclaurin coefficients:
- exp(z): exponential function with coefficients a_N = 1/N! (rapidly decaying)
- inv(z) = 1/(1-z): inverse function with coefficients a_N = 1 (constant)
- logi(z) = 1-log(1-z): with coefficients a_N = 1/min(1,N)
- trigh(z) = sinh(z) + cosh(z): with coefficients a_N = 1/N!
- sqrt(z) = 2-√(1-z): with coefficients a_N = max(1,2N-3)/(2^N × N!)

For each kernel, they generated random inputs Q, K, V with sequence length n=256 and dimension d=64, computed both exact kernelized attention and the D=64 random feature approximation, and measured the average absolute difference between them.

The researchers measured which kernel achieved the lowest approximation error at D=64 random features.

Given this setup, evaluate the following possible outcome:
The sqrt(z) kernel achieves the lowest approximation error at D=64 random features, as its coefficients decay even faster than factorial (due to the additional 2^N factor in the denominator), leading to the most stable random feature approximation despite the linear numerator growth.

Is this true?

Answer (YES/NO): NO